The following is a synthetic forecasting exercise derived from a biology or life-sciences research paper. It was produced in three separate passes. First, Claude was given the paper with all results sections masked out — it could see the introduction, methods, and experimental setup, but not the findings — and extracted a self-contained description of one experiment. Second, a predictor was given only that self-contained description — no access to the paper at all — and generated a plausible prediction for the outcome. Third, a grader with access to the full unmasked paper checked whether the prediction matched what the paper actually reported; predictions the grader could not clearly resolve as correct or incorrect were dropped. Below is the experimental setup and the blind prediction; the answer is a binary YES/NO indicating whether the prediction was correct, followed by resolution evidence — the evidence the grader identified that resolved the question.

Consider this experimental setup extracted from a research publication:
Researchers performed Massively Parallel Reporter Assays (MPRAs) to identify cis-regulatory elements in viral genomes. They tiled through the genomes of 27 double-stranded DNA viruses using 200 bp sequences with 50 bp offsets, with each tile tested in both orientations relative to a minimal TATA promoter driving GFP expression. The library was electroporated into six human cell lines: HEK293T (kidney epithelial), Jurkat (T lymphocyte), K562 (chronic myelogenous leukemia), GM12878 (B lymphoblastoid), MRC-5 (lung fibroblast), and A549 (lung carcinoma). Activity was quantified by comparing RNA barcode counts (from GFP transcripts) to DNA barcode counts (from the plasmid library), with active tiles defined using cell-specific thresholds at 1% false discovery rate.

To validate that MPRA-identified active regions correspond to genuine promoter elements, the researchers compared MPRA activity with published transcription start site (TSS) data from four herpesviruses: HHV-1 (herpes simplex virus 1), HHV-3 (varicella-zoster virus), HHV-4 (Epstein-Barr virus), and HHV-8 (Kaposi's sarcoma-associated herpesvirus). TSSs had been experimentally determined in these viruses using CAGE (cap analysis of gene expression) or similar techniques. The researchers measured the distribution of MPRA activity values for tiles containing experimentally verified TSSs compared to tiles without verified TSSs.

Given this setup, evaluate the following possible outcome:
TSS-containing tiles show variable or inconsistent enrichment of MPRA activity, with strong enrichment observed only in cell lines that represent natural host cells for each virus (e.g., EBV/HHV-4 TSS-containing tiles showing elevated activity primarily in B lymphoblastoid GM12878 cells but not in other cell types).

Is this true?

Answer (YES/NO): NO